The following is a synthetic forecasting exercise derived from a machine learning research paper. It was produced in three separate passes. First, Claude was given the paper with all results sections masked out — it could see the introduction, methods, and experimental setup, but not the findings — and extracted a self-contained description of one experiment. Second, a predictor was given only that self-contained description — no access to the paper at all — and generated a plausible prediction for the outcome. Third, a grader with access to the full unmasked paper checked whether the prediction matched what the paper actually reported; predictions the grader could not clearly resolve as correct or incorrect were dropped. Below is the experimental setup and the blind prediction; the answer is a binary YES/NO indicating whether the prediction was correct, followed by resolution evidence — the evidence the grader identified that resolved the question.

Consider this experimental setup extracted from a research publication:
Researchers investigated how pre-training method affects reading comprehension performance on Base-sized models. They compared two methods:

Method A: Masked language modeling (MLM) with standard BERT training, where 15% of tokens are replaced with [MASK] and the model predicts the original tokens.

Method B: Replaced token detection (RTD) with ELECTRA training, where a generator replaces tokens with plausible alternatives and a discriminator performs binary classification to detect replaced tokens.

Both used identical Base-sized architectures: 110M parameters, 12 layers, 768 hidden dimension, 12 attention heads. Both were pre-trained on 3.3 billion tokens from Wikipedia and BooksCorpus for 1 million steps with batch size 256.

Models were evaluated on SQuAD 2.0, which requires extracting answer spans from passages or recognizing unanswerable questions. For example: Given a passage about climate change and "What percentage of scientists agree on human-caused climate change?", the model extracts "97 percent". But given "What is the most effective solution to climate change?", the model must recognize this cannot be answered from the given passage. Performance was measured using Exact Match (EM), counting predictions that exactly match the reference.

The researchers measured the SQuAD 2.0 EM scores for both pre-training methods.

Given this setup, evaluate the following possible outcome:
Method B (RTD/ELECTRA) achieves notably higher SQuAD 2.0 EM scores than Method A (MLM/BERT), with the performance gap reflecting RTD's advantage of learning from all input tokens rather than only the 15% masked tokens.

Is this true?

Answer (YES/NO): YES